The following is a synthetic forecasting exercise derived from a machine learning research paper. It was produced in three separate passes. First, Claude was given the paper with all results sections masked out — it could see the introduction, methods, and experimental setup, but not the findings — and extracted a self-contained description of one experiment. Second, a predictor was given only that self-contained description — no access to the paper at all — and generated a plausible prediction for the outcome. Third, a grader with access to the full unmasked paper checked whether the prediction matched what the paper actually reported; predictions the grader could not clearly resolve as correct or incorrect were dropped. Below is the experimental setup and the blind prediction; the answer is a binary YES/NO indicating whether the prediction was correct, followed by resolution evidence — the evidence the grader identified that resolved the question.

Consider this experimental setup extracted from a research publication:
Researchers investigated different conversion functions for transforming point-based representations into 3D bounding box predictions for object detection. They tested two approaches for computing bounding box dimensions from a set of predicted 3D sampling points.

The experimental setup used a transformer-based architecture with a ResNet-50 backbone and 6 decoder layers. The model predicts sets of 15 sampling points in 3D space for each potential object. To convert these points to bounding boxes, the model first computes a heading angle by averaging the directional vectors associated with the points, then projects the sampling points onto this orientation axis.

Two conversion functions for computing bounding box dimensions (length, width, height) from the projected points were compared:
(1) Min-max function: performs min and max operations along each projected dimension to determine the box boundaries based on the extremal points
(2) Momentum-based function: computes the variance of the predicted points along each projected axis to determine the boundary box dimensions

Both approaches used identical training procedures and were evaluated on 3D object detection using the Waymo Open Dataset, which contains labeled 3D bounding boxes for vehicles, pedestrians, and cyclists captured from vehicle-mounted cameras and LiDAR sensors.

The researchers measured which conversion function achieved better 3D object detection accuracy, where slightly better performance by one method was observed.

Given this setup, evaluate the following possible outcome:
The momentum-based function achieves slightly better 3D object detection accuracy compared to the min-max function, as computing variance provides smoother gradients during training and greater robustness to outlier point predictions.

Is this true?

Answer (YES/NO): YES